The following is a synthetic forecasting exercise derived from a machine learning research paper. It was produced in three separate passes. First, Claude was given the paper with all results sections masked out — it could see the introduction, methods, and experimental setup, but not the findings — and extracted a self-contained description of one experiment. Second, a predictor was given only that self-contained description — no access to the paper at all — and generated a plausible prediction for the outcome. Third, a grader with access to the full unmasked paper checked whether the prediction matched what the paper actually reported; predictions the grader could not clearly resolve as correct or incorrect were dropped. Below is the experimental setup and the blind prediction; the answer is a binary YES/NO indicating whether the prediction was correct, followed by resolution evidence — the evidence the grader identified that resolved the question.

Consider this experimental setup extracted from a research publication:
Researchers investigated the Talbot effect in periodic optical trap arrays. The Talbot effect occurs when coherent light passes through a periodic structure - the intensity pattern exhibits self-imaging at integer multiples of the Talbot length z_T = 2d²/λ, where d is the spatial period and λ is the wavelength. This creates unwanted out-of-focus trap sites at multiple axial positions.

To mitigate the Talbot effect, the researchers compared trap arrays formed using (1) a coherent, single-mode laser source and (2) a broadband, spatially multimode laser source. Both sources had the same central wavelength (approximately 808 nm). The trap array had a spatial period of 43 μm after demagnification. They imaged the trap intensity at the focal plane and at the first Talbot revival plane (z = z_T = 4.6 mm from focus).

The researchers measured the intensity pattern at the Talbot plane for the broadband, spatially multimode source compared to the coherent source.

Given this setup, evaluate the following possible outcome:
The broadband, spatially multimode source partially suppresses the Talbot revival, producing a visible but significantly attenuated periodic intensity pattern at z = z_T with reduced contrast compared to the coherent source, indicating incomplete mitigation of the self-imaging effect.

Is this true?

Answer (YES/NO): NO